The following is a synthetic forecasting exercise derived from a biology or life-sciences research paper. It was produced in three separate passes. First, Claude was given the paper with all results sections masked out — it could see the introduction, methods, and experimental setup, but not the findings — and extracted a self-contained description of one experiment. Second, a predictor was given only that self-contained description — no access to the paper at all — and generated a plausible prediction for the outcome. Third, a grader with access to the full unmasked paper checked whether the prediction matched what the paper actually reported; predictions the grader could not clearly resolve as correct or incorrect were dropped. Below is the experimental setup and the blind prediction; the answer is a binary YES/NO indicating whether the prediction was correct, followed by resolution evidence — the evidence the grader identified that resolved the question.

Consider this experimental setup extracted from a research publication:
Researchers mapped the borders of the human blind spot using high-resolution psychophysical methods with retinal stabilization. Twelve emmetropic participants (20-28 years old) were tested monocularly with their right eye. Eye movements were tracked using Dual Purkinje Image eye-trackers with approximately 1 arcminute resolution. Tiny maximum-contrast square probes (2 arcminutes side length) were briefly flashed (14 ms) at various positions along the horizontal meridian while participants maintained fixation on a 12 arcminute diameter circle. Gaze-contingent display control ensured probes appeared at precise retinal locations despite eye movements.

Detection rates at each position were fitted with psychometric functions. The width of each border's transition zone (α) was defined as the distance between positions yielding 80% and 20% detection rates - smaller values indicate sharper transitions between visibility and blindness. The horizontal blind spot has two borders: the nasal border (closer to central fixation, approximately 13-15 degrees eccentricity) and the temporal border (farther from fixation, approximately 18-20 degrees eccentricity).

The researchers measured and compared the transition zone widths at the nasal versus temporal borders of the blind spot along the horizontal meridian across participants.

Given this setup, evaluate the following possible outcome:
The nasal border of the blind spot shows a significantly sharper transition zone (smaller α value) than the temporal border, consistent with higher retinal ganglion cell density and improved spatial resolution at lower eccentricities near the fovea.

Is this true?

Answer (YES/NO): NO